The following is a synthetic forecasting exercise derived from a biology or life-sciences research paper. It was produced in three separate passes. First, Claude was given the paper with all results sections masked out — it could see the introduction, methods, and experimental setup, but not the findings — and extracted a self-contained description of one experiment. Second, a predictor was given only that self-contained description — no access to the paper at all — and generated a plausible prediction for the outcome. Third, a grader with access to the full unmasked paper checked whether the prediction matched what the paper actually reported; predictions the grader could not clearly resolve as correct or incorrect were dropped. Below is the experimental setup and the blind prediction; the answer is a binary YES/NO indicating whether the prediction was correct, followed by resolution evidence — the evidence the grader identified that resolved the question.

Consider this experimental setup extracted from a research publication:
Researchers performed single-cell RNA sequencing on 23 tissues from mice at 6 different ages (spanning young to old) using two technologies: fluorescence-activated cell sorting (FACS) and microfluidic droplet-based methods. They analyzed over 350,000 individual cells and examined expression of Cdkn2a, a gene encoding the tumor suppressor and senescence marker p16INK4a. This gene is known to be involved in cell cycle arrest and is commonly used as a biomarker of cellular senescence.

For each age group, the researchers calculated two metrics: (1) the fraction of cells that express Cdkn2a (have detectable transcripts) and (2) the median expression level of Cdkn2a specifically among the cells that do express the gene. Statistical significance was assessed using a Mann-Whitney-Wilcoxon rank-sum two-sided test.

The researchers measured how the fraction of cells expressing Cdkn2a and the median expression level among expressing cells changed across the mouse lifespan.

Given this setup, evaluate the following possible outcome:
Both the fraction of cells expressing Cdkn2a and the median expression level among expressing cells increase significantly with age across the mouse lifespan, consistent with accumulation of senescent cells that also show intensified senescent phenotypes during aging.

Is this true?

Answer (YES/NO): YES